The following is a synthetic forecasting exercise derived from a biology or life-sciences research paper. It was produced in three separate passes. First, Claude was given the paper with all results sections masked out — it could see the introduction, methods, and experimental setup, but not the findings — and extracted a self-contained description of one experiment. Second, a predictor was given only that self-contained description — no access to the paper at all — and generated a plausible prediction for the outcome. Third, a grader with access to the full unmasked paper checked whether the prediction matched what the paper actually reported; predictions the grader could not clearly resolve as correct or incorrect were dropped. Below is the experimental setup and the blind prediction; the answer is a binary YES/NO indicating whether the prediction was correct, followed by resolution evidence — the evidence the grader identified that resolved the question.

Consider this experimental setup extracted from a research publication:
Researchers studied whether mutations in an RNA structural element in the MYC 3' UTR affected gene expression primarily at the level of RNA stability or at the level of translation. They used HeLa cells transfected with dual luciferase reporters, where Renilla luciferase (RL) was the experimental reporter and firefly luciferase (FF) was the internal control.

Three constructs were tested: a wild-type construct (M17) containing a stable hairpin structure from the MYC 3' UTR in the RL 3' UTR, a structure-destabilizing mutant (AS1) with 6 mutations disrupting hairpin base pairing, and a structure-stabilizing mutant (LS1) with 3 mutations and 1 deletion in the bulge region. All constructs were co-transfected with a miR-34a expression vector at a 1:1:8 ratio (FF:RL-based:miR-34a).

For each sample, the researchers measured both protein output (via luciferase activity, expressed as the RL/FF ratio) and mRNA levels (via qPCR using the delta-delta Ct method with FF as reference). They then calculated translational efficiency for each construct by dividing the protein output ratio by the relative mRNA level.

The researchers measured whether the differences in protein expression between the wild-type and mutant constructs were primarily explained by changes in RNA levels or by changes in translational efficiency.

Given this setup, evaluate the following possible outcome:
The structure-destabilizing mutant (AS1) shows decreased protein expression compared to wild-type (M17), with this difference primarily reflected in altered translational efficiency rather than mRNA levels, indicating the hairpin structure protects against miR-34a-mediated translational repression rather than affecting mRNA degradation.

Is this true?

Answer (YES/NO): NO